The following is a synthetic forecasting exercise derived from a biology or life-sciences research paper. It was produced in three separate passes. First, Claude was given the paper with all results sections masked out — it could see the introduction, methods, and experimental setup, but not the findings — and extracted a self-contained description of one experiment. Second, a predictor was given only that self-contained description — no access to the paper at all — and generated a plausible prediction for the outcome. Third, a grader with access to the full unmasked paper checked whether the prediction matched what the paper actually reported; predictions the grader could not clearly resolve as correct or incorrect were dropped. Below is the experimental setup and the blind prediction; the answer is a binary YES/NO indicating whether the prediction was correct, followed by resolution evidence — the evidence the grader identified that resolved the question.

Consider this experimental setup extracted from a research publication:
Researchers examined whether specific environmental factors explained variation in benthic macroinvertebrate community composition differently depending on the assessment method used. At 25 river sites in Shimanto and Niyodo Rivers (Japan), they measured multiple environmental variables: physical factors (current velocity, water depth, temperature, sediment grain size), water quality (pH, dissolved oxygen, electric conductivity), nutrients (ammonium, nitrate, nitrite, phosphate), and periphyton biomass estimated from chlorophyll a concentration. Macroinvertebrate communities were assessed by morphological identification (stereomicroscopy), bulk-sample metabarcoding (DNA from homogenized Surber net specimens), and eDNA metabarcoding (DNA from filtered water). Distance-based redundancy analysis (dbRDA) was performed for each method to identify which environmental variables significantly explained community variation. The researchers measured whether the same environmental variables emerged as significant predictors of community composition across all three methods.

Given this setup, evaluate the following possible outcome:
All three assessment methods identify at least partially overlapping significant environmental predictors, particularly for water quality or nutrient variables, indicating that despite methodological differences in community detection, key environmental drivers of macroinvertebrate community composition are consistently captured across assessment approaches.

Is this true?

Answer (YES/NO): NO